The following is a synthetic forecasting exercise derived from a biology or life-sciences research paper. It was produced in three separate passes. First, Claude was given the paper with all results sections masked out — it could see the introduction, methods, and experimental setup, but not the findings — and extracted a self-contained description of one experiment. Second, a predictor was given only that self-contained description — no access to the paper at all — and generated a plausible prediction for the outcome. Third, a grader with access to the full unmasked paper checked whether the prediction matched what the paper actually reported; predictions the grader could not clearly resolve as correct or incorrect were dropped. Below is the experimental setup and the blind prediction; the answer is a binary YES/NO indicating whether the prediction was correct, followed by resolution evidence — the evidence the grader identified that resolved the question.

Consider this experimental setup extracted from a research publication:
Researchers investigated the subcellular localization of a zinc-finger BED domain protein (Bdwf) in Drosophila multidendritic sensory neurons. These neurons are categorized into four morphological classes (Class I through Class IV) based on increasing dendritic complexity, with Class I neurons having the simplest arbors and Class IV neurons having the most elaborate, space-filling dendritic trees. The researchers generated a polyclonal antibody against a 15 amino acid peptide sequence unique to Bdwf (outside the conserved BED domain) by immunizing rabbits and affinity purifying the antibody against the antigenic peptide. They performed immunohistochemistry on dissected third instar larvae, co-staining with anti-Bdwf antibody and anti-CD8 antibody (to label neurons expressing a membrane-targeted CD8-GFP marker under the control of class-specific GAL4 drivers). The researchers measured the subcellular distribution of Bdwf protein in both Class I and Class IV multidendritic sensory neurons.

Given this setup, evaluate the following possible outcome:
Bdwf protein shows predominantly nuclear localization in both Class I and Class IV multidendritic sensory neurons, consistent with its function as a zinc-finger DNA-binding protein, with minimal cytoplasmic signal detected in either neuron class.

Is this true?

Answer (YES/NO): NO